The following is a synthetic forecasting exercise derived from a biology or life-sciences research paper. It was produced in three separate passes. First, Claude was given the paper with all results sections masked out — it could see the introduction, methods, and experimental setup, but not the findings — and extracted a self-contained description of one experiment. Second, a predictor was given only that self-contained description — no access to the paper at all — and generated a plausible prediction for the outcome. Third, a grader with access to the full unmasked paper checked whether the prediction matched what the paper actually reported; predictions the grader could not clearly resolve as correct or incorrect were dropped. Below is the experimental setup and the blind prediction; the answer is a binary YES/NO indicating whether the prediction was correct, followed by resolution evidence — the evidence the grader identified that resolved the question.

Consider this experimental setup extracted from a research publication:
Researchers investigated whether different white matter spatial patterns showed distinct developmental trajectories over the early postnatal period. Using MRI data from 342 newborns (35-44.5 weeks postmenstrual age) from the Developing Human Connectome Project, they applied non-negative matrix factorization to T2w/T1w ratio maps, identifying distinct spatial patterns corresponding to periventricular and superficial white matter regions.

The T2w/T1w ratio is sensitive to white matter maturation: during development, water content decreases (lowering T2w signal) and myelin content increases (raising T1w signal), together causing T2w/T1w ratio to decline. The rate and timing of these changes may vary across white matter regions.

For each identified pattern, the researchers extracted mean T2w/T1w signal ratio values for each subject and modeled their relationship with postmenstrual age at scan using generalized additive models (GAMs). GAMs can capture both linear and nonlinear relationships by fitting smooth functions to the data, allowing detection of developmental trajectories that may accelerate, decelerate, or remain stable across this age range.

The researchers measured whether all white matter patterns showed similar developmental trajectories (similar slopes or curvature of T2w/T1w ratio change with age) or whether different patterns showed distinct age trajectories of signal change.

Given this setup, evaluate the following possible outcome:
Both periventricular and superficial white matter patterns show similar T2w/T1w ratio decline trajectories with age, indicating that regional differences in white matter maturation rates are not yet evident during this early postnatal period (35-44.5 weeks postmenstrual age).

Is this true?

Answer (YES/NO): NO